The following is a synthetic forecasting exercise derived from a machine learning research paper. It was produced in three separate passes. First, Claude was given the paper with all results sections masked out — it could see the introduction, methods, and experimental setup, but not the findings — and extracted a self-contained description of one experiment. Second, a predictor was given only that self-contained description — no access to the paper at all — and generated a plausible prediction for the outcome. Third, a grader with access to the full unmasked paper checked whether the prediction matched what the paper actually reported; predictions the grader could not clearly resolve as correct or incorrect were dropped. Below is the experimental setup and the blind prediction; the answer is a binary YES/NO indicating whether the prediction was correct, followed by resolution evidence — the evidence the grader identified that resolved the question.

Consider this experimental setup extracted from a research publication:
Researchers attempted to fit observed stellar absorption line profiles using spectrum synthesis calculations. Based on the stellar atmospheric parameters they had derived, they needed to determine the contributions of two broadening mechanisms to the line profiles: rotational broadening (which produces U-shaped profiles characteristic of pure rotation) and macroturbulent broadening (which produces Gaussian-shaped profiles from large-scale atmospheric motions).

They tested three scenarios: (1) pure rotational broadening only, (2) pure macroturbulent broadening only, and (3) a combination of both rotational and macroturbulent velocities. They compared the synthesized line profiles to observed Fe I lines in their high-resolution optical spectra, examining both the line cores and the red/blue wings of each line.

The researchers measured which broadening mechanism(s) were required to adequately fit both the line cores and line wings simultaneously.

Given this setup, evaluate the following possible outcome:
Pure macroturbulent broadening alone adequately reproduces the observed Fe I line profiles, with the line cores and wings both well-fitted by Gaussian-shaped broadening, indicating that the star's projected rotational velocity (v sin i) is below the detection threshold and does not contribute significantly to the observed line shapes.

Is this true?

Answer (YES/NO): NO